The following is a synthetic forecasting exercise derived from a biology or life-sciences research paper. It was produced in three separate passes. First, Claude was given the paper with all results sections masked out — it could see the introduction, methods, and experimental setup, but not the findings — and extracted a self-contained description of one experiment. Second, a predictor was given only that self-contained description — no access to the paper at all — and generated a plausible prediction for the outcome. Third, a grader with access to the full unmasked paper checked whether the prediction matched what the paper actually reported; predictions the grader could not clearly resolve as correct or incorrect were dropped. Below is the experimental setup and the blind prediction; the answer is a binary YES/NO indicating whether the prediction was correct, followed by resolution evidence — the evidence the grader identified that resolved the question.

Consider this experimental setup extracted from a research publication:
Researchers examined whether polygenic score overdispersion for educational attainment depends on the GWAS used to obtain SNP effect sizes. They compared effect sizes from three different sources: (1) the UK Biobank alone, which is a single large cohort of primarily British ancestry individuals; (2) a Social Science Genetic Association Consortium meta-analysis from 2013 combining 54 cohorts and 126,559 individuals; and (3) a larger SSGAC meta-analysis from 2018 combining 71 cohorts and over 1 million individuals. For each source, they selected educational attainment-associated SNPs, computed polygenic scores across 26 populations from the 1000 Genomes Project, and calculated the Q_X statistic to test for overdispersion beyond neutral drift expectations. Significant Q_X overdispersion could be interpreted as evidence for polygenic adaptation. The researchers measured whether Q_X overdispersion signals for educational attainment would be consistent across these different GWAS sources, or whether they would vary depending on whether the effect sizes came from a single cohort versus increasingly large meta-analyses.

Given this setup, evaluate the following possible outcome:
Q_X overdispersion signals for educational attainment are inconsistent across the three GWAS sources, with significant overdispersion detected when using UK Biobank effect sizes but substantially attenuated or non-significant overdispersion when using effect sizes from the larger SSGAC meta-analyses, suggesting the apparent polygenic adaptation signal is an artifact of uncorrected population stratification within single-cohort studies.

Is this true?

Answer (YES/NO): NO